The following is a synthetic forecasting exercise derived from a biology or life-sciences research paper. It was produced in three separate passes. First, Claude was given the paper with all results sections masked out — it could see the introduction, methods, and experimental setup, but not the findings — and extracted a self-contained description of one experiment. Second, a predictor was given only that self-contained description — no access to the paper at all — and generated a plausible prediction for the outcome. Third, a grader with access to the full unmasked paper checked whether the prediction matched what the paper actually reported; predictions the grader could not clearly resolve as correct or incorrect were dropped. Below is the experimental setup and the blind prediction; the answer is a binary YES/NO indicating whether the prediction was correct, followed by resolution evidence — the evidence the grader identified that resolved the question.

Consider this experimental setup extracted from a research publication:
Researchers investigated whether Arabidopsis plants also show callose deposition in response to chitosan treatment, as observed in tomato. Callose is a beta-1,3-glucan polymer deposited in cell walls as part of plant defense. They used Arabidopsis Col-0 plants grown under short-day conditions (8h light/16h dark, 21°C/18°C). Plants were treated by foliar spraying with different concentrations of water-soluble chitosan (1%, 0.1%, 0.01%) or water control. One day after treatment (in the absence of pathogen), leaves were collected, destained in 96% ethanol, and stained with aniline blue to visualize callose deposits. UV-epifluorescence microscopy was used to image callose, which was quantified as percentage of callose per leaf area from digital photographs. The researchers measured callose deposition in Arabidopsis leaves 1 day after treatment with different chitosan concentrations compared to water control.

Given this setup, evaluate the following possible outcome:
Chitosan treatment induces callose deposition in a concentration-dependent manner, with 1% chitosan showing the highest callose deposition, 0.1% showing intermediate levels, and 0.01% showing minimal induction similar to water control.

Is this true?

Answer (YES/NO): NO